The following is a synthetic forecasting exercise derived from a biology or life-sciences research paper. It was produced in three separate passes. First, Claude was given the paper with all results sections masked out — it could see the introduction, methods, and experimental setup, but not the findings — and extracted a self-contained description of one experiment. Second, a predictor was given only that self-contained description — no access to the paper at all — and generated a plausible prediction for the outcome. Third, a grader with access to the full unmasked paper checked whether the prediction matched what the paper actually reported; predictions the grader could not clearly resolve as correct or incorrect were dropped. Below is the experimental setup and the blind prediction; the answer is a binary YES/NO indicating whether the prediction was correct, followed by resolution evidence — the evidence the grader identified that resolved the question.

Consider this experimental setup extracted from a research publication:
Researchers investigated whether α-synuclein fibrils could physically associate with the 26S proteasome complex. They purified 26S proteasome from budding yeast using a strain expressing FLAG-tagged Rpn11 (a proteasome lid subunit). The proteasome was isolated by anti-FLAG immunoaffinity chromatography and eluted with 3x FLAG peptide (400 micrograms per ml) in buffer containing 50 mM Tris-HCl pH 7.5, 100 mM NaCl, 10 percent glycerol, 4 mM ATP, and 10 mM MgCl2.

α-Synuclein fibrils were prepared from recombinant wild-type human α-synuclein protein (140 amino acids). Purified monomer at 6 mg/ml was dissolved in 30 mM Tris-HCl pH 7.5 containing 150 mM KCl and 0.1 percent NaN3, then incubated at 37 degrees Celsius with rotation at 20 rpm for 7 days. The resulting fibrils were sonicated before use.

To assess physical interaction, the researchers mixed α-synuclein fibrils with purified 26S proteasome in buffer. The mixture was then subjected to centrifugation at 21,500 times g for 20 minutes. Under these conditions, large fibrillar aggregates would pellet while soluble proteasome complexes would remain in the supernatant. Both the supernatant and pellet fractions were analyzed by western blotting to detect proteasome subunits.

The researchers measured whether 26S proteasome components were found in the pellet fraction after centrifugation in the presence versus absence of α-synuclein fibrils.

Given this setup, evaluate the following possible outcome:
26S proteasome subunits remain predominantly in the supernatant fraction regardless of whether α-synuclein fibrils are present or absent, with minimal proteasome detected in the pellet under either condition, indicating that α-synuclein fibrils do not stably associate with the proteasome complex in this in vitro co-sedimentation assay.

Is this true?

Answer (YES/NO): NO